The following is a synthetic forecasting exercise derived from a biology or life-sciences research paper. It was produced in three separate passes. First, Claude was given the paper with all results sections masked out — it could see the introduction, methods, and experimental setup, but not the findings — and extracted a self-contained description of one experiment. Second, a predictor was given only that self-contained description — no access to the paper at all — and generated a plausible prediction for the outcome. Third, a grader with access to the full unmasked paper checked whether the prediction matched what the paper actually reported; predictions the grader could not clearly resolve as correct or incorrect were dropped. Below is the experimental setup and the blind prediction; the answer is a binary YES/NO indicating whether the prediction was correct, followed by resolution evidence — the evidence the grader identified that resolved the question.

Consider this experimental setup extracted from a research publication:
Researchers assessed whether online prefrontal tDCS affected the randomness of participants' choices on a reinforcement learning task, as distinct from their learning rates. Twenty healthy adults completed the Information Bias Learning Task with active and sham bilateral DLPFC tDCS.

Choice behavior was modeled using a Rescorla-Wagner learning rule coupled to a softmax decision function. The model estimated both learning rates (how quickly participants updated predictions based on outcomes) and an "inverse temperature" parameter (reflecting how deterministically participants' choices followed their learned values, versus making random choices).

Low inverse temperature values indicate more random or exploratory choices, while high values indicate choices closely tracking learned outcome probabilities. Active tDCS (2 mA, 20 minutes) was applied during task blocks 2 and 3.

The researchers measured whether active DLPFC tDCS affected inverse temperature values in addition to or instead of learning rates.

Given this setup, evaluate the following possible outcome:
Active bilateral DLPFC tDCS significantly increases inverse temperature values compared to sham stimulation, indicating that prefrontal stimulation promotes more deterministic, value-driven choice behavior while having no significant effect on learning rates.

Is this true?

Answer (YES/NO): NO